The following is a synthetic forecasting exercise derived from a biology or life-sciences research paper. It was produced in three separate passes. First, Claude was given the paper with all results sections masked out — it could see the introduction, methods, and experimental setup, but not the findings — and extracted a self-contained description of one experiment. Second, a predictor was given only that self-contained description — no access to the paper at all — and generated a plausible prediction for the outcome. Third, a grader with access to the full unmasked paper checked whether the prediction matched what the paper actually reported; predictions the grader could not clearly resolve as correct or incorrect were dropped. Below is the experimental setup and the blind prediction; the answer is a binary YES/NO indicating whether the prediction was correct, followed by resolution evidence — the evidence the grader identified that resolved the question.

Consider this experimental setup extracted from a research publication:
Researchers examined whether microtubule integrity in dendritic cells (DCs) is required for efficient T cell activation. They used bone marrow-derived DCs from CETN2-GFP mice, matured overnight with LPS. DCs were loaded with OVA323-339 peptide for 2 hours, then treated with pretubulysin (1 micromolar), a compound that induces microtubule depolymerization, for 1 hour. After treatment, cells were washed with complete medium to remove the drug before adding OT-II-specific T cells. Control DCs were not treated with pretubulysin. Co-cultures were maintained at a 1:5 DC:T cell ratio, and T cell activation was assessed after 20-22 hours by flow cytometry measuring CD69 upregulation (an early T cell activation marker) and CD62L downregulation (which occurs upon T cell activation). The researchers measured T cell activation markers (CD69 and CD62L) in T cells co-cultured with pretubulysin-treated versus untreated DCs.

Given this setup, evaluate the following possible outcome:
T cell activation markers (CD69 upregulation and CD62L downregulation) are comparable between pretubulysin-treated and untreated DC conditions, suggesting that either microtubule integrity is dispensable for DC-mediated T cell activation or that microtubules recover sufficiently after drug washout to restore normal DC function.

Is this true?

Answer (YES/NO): NO